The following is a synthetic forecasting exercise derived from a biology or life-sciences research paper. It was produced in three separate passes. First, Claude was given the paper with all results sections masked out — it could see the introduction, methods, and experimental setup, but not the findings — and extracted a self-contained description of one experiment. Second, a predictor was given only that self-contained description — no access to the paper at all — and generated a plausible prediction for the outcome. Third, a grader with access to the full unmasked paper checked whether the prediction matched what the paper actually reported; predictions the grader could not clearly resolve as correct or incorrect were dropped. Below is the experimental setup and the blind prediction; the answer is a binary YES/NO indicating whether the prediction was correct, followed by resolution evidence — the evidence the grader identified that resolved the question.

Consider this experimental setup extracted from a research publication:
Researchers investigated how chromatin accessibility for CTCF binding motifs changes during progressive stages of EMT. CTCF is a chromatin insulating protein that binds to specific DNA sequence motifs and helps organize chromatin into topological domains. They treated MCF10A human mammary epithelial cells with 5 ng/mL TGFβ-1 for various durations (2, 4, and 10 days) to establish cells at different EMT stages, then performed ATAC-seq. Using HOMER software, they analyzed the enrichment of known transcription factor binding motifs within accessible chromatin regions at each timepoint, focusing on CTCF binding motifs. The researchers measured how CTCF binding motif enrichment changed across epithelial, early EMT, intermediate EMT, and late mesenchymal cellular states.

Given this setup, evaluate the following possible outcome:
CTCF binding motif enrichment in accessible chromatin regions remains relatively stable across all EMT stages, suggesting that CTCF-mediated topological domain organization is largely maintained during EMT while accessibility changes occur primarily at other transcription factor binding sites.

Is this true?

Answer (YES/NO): NO